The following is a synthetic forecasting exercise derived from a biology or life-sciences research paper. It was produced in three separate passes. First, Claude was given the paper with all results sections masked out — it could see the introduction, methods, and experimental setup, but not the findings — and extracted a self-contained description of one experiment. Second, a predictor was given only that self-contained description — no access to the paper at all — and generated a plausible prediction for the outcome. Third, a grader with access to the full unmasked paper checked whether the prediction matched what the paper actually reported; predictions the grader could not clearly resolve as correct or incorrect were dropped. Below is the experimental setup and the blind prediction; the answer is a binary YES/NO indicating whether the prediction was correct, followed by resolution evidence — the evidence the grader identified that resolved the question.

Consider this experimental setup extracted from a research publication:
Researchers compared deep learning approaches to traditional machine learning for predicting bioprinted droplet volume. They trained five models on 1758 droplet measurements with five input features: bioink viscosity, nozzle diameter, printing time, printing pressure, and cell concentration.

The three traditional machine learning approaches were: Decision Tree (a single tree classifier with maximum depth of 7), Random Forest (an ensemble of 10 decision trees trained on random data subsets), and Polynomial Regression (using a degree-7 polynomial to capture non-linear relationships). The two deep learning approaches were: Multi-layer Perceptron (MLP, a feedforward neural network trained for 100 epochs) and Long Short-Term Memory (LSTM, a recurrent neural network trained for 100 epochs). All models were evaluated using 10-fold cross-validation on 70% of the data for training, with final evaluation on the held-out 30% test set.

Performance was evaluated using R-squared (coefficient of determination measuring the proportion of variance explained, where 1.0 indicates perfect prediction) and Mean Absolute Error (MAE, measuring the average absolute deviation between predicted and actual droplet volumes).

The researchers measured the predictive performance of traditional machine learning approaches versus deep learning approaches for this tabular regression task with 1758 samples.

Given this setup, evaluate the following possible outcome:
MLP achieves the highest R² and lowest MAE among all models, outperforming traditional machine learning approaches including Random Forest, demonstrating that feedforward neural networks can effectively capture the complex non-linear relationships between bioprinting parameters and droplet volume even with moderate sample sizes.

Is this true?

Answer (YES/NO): NO